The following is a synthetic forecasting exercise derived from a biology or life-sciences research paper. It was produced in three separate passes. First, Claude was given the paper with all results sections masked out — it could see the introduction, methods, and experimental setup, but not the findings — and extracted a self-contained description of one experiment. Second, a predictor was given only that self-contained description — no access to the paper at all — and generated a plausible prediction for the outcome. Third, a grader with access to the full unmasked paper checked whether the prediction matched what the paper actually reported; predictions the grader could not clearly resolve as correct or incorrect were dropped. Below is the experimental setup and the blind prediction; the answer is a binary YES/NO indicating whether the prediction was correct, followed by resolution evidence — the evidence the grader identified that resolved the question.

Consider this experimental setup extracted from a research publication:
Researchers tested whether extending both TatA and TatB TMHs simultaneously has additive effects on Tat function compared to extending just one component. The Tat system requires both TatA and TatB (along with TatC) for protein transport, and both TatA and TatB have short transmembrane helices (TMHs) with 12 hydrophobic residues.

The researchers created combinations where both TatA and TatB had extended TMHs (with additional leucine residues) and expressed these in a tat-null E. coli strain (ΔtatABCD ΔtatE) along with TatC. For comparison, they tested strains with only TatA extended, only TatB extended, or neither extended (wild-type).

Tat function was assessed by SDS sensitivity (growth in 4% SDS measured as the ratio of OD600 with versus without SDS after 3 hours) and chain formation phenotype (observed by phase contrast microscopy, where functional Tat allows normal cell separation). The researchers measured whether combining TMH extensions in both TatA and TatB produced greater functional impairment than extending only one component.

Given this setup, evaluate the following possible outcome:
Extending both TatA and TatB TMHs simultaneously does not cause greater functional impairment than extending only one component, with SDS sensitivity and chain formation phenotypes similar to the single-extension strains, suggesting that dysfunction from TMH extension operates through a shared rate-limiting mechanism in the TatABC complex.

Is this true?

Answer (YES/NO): NO